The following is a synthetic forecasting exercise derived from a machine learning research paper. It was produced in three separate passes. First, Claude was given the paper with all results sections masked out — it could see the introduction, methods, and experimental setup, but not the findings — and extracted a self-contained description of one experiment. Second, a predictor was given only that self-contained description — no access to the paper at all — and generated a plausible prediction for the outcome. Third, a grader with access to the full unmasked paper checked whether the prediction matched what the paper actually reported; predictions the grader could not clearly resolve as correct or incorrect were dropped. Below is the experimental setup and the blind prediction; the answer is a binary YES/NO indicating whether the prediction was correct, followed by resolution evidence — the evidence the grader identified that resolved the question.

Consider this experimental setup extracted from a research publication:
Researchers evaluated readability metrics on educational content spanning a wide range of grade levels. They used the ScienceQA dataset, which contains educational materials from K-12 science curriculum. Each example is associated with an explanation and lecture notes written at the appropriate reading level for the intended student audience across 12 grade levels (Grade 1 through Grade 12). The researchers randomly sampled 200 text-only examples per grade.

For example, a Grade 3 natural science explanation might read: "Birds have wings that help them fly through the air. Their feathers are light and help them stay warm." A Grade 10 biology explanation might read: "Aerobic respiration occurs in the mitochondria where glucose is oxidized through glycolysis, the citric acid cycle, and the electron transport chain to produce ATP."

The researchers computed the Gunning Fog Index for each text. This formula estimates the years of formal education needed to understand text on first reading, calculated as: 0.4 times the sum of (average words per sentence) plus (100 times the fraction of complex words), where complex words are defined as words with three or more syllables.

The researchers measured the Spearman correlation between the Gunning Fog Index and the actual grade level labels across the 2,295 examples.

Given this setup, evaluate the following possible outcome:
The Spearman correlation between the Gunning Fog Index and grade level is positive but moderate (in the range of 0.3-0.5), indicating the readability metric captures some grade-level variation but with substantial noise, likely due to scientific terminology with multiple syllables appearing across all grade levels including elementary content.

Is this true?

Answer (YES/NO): YES